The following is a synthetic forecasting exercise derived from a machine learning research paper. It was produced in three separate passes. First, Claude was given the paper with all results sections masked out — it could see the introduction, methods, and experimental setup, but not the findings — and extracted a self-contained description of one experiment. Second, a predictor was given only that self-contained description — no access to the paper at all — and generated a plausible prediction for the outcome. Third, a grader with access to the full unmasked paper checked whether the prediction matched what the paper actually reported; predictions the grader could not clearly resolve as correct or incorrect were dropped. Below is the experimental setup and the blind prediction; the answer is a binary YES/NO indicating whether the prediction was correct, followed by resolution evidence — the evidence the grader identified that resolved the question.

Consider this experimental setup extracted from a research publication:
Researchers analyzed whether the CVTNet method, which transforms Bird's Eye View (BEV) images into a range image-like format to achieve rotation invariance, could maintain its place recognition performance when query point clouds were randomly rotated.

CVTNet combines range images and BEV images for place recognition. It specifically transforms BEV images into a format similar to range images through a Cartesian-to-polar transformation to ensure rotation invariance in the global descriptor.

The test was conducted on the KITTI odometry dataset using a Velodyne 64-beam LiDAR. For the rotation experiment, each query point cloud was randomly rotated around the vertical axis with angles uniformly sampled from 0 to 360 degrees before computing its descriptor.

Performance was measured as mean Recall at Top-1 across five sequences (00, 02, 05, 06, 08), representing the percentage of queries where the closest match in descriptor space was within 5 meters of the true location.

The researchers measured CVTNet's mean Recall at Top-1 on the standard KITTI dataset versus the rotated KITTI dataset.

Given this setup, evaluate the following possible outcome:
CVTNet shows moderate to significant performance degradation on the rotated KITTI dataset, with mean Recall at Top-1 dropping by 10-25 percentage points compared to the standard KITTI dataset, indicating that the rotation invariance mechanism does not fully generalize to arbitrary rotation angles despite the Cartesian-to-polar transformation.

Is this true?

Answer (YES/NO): NO